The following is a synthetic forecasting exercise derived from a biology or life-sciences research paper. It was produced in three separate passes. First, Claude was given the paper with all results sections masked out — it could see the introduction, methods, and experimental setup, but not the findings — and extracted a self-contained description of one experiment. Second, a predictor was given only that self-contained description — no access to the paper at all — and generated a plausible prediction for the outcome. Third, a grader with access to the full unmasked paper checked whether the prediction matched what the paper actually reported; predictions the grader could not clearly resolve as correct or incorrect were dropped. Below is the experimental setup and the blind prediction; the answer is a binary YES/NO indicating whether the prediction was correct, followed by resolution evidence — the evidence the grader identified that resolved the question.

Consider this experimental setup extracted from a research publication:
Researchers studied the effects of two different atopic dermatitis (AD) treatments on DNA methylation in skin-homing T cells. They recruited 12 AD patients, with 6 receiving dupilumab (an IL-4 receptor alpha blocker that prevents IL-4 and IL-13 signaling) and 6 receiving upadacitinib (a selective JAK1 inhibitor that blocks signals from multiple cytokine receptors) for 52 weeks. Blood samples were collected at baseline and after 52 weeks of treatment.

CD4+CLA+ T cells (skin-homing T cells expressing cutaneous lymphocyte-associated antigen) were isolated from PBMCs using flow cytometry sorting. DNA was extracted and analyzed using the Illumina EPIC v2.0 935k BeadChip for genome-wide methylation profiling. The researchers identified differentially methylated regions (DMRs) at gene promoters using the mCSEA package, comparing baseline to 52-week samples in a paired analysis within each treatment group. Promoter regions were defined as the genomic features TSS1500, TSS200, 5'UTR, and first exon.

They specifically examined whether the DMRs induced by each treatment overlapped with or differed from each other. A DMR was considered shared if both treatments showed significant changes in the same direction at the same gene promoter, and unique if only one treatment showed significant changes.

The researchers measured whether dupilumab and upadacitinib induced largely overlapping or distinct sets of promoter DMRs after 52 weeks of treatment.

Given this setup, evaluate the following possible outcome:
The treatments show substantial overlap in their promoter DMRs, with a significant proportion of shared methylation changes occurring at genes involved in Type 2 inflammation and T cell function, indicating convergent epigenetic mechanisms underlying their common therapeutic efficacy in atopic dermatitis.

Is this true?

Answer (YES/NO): NO